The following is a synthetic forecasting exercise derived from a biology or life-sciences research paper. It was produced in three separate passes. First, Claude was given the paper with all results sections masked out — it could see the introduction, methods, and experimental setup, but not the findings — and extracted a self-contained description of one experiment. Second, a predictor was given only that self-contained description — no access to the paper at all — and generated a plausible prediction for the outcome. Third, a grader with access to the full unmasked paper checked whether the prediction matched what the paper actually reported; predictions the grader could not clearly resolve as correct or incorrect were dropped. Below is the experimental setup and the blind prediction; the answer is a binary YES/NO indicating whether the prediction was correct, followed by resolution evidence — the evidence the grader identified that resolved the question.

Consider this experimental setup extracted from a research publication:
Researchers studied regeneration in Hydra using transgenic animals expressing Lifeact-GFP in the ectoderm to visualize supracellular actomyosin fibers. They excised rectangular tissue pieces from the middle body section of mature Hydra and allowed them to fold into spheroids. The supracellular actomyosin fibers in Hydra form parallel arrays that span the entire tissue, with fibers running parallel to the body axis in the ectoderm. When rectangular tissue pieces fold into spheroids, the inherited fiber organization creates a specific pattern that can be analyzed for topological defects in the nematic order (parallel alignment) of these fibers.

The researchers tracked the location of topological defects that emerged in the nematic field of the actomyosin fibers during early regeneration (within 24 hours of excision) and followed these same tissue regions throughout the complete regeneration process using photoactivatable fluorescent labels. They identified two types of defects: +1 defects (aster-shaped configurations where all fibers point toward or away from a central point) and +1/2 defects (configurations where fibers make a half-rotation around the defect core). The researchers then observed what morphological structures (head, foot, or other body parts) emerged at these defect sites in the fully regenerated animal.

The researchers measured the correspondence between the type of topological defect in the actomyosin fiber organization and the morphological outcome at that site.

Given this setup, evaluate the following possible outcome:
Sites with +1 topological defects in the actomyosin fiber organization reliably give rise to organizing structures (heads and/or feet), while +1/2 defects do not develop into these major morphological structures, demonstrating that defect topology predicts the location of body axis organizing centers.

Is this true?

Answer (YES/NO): NO